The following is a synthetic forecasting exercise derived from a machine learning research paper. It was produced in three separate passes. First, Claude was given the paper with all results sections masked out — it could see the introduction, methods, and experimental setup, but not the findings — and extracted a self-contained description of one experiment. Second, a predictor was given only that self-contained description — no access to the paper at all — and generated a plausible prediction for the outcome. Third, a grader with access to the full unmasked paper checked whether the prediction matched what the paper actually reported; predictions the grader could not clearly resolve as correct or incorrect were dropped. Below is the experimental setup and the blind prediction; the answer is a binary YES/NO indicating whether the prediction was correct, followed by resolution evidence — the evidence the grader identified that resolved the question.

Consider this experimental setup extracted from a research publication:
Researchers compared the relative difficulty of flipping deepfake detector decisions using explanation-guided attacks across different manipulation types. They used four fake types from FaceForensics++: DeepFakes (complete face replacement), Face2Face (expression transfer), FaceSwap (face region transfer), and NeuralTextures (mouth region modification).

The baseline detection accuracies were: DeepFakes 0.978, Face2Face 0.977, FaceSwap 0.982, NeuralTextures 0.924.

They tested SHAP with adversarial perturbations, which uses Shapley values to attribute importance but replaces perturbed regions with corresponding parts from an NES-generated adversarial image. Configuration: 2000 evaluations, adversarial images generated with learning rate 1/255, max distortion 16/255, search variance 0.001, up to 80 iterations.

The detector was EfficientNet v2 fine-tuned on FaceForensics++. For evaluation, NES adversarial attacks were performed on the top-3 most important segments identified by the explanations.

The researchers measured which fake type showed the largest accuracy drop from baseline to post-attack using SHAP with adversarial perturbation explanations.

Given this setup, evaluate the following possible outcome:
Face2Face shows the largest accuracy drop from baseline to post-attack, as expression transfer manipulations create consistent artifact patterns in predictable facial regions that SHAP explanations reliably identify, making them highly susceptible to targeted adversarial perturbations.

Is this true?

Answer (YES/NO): NO